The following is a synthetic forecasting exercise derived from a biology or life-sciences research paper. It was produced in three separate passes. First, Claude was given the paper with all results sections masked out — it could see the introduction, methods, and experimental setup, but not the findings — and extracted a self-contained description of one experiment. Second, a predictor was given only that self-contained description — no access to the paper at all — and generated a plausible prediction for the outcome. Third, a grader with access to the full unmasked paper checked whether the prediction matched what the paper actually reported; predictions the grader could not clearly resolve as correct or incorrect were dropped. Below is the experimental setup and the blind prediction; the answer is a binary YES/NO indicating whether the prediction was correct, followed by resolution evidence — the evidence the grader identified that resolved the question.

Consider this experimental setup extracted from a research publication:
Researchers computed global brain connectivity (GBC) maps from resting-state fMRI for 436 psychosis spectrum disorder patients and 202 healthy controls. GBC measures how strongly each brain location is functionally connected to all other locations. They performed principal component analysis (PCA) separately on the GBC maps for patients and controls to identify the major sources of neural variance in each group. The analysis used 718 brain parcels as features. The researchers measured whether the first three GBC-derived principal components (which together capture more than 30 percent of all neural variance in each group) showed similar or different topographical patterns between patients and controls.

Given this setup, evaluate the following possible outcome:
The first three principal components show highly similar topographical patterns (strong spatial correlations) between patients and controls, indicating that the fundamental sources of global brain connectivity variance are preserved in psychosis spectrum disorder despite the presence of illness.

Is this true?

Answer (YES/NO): YES